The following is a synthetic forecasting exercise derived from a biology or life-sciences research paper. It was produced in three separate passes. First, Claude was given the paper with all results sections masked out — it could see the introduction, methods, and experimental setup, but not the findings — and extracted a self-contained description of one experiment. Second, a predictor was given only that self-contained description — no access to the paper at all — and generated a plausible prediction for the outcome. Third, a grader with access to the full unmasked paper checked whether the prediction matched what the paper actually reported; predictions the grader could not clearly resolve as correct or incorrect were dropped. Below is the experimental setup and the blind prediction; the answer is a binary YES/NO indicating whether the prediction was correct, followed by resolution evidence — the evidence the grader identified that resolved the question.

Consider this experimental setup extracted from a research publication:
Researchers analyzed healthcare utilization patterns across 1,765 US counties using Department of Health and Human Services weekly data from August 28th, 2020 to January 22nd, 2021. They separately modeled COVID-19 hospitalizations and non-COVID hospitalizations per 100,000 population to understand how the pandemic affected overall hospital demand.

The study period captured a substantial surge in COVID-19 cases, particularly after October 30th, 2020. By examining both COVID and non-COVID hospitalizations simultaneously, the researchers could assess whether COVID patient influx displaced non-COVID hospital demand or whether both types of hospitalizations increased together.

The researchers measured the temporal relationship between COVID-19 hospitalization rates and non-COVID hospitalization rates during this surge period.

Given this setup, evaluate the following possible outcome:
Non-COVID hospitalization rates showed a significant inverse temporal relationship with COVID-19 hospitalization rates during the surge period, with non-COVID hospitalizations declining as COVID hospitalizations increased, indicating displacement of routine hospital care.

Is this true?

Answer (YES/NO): YES